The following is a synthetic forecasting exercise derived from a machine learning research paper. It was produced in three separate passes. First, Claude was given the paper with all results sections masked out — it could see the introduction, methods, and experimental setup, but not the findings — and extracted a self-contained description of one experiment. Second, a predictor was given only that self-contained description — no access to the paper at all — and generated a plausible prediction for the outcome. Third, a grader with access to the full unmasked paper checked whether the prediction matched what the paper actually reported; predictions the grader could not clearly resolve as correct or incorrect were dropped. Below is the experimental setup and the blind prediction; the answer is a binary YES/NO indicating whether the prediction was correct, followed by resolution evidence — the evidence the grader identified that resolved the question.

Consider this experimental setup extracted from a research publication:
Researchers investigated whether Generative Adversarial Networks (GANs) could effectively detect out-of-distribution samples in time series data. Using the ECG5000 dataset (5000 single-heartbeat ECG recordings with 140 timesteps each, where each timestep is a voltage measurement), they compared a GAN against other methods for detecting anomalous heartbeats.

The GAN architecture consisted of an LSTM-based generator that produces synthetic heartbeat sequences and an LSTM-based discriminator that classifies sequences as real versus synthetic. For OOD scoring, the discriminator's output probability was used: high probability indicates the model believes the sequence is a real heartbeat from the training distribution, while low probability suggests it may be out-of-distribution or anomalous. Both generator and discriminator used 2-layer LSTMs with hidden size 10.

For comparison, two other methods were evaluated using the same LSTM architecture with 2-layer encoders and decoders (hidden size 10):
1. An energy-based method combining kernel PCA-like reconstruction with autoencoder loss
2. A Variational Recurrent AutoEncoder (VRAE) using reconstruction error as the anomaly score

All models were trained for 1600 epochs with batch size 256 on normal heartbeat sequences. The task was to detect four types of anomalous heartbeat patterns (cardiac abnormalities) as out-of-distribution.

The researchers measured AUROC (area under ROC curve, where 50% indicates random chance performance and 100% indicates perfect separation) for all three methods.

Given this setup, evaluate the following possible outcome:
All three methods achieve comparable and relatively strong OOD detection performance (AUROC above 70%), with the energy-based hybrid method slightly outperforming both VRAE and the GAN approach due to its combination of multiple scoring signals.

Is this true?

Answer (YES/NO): NO